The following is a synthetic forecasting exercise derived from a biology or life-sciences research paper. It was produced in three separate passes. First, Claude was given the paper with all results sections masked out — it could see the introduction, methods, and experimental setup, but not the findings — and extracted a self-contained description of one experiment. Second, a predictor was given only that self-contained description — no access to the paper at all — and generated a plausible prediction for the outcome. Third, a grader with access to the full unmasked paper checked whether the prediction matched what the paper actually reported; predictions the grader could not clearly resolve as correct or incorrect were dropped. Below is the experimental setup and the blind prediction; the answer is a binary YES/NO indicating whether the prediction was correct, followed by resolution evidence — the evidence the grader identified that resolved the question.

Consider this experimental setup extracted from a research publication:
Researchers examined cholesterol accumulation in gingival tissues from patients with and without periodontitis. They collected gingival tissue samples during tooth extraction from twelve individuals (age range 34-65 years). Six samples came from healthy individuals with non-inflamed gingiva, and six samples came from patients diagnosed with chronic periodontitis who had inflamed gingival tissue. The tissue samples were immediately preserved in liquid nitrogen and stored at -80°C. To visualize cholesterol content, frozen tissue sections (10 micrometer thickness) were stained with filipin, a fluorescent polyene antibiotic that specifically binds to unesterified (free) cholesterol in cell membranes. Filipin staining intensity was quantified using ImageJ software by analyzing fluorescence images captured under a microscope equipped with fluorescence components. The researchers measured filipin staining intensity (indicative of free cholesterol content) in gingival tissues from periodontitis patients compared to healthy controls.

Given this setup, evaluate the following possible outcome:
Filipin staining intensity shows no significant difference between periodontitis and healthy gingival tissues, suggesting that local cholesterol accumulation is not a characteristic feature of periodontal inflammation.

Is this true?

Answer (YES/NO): NO